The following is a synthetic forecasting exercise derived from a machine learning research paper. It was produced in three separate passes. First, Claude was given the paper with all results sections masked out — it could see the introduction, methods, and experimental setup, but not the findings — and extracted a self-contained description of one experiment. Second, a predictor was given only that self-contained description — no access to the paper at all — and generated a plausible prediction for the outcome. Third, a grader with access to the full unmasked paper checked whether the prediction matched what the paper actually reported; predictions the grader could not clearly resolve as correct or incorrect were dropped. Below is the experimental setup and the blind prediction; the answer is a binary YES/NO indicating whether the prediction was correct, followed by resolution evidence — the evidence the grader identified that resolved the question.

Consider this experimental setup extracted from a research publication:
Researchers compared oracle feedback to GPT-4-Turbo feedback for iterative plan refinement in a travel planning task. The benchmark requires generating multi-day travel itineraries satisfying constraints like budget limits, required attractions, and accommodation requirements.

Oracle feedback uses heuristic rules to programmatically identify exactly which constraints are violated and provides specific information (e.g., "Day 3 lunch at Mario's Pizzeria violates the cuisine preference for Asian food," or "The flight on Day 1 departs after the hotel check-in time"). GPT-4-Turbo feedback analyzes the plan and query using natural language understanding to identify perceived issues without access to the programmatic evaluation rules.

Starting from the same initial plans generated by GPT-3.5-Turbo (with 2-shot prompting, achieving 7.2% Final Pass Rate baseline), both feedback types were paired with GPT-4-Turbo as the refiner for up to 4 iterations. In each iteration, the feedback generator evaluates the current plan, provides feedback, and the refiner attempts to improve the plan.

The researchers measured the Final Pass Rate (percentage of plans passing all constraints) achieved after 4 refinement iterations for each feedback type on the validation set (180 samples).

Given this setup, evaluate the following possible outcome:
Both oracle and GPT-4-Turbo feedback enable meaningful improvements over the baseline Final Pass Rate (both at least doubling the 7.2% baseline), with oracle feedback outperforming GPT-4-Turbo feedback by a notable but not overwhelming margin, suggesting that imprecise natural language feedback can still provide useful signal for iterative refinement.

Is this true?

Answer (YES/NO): NO